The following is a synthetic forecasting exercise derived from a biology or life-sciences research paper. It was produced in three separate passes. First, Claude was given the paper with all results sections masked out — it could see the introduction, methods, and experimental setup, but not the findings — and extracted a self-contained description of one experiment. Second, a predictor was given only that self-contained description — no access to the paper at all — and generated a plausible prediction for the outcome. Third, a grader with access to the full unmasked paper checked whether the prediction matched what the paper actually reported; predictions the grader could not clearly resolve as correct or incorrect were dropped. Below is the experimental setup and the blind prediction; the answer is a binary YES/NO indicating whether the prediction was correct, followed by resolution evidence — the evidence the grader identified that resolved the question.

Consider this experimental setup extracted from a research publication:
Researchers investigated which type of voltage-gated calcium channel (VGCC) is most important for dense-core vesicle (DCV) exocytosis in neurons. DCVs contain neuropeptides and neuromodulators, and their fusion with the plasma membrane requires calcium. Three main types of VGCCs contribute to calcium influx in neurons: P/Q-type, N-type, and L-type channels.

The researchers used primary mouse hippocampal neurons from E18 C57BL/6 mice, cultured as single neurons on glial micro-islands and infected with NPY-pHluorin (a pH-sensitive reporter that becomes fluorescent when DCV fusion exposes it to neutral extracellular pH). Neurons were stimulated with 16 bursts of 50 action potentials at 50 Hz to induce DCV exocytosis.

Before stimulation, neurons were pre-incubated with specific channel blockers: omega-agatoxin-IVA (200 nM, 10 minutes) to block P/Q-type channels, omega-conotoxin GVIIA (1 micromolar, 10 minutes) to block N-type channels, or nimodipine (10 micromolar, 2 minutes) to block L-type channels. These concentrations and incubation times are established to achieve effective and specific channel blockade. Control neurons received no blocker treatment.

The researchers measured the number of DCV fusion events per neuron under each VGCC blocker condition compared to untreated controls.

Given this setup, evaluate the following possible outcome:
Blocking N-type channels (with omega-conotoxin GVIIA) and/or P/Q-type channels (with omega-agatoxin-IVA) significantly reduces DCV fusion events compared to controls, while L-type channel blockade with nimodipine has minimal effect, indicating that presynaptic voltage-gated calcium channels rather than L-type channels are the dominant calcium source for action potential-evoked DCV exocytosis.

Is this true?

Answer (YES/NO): NO